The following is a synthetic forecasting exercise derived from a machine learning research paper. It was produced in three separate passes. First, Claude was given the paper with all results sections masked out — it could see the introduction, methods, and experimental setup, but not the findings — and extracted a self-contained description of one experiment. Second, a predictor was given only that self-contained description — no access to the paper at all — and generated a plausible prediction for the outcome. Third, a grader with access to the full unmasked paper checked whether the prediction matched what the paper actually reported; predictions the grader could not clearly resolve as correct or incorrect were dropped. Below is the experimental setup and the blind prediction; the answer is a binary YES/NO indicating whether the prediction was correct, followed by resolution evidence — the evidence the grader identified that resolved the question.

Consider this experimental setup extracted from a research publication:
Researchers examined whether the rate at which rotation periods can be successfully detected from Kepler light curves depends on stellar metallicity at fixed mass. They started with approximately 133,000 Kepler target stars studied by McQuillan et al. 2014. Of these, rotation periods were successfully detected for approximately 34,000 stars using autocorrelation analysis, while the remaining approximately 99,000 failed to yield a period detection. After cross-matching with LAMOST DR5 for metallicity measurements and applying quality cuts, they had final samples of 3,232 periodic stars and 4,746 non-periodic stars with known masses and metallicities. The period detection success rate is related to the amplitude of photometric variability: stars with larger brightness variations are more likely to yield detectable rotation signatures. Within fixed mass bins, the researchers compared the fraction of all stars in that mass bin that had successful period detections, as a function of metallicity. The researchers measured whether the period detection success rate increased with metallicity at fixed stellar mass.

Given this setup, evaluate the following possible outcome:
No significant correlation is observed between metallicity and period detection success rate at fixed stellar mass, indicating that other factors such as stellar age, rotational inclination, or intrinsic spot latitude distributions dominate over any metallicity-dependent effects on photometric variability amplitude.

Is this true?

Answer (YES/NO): NO